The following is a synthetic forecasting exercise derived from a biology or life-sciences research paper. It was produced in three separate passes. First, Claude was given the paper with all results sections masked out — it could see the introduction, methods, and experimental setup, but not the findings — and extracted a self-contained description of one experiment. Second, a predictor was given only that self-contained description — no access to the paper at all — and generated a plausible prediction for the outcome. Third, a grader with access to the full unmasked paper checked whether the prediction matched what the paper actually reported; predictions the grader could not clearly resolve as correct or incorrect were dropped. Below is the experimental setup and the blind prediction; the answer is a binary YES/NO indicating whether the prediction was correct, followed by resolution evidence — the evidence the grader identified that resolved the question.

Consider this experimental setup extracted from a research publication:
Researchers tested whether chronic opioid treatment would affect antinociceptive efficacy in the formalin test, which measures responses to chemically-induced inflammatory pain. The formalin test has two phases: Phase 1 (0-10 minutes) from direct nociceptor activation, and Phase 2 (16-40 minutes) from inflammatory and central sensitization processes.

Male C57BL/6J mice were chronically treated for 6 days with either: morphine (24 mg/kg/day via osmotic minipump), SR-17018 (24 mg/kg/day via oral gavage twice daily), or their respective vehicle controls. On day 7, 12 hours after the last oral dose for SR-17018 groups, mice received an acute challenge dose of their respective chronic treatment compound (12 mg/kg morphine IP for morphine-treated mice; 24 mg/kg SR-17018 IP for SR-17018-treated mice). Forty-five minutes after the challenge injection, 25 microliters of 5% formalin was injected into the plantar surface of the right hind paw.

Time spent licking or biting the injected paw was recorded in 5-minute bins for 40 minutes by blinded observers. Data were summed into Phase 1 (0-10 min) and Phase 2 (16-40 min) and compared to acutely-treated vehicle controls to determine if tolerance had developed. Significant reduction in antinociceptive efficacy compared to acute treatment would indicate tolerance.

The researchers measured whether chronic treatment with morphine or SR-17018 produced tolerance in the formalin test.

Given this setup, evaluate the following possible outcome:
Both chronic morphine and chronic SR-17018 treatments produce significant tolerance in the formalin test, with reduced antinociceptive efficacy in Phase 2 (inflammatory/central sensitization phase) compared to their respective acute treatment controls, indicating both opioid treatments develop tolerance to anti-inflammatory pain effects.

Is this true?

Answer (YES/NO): NO